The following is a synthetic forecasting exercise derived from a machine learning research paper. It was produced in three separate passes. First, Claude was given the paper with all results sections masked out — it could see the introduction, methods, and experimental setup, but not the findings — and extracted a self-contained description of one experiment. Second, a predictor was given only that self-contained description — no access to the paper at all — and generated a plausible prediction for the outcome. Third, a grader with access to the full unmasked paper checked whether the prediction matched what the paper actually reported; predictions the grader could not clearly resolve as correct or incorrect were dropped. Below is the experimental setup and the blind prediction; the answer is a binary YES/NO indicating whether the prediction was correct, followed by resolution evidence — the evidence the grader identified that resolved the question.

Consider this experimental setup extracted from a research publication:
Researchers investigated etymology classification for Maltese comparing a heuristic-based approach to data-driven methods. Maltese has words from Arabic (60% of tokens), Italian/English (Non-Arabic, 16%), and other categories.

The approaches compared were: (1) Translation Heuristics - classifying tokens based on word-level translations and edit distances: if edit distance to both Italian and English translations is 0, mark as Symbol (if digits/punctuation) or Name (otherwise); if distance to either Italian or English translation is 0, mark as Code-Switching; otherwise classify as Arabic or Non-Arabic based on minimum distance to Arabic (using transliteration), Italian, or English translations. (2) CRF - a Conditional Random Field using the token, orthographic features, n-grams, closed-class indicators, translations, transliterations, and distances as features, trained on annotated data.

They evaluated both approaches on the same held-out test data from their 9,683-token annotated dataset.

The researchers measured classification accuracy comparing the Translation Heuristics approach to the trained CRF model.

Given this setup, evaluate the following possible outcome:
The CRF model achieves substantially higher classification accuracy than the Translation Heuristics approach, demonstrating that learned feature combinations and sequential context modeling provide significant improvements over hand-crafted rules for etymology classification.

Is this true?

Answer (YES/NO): YES